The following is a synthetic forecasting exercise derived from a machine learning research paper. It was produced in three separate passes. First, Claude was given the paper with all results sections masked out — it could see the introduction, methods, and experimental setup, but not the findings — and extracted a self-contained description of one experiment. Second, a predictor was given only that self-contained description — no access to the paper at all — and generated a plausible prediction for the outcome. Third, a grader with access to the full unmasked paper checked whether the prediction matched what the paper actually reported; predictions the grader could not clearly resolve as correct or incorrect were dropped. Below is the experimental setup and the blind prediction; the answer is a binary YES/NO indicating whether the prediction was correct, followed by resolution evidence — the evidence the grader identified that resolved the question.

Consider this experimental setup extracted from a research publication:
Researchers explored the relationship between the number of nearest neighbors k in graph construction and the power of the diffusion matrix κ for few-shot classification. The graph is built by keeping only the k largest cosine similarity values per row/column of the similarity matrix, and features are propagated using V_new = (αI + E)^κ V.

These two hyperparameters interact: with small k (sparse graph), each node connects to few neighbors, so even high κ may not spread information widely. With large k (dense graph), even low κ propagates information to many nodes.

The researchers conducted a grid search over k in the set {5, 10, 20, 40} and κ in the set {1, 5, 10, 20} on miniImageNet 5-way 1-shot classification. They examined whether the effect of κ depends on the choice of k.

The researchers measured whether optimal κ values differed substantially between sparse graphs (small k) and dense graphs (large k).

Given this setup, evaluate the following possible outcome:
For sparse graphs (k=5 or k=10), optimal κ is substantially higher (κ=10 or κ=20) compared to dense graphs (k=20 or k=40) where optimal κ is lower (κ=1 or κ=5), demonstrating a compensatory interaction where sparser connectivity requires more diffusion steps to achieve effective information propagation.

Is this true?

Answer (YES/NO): NO